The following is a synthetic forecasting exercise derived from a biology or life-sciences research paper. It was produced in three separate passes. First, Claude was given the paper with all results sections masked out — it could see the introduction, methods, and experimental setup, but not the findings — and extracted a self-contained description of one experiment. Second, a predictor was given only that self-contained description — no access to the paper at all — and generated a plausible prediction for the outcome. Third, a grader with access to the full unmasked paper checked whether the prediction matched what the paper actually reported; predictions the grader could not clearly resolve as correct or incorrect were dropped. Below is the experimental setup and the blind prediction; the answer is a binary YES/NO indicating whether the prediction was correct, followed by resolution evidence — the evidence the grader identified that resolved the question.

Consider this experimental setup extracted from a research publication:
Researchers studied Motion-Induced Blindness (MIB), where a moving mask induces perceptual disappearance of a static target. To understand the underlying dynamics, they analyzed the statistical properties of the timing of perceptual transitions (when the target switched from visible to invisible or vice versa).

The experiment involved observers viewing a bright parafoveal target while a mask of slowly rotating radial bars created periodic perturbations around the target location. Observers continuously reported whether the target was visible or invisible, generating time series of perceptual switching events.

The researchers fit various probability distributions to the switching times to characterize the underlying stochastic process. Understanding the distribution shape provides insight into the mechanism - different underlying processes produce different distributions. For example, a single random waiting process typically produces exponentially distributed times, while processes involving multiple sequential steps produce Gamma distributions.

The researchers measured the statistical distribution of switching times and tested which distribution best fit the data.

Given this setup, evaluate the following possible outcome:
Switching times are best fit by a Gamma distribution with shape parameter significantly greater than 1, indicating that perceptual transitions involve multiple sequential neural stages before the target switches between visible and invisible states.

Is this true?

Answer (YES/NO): NO